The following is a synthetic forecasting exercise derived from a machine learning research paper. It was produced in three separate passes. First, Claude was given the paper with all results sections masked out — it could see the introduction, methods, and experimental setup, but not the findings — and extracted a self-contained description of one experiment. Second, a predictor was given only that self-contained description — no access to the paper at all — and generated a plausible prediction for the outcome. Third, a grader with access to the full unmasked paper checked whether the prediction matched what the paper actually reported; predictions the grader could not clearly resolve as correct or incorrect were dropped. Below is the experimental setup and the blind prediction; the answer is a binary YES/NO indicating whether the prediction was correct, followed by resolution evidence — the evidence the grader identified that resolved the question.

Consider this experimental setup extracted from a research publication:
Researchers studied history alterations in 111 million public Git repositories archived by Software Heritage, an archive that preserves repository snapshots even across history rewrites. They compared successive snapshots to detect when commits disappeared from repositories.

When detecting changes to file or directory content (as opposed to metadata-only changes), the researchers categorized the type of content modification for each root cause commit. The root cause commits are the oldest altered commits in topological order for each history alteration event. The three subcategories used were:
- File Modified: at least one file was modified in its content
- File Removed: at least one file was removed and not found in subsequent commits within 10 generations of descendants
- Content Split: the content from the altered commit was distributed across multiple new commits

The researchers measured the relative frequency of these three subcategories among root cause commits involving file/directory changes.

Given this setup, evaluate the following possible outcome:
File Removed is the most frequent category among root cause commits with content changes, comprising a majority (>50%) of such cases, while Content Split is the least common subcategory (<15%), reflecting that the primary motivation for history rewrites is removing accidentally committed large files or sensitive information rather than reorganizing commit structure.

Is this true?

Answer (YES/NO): NO